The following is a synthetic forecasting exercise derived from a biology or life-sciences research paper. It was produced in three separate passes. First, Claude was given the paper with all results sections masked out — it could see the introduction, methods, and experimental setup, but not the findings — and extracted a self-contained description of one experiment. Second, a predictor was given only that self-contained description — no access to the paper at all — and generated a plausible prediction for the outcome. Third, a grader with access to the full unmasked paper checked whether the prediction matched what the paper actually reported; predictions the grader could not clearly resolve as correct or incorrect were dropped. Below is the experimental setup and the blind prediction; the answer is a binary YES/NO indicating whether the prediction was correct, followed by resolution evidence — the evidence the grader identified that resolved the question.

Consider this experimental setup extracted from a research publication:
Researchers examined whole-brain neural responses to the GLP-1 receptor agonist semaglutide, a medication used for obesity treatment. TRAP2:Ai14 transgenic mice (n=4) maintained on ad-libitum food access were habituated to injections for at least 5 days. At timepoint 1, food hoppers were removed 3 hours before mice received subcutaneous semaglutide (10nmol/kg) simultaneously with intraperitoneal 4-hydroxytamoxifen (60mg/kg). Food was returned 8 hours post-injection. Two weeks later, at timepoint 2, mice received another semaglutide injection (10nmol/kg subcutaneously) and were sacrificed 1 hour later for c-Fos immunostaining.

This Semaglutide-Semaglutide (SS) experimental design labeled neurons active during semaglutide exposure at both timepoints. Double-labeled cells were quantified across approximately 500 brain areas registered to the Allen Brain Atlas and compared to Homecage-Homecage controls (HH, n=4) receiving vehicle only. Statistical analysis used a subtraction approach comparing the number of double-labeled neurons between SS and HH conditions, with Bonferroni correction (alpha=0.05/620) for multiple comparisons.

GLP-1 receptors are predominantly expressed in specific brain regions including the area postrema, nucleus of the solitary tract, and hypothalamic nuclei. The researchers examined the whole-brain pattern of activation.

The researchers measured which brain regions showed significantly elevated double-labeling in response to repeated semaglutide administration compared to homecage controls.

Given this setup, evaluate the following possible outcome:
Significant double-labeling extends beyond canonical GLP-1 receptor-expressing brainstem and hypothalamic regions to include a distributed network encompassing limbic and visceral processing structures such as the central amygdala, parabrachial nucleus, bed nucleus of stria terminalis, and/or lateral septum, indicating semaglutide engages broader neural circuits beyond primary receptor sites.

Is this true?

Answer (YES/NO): YES